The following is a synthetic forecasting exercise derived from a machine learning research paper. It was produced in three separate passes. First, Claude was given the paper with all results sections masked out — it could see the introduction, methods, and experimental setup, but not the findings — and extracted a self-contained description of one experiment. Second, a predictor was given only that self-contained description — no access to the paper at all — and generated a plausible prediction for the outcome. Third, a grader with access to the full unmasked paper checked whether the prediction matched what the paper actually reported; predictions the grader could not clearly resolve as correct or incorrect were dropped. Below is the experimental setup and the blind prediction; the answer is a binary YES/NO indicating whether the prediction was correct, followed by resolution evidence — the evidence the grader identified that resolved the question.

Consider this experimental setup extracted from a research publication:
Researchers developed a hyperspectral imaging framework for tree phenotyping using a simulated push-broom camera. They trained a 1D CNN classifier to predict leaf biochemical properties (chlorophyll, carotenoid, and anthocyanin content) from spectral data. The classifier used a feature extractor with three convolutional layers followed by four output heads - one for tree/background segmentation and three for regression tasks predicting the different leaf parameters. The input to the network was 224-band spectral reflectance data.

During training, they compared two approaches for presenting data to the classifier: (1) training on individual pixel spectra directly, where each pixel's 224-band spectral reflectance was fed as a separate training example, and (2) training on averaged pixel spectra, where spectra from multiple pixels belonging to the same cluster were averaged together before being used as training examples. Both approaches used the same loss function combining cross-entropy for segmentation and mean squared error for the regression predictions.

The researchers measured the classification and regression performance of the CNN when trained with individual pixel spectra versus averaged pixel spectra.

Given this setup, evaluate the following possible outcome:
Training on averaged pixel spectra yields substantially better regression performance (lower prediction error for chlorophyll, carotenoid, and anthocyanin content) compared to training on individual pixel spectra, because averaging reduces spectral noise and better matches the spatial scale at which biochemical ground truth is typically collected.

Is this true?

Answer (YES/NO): YES